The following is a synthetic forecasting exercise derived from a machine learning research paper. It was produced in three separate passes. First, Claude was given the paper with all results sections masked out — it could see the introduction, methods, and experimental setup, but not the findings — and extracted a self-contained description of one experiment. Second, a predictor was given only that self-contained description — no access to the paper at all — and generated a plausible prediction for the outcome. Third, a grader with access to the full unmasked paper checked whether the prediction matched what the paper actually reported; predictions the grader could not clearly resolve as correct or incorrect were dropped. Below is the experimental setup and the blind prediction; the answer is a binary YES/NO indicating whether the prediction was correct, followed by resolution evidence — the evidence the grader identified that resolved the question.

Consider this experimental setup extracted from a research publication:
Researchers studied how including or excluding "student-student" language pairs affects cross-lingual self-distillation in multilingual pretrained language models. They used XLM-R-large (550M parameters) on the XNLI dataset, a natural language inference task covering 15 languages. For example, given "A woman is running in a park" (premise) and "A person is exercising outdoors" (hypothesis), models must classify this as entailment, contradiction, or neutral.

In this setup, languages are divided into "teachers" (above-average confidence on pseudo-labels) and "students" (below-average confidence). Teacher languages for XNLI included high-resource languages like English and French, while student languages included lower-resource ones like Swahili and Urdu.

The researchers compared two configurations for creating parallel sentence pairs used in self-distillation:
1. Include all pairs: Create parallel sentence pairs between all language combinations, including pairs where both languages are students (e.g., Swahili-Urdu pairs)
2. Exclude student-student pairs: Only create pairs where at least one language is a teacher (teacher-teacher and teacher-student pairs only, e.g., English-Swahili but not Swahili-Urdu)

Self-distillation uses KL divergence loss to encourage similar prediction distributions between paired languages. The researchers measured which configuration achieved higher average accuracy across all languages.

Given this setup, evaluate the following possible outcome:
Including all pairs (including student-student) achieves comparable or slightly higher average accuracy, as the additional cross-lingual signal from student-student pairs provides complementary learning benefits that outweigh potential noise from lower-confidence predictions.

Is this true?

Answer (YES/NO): NO